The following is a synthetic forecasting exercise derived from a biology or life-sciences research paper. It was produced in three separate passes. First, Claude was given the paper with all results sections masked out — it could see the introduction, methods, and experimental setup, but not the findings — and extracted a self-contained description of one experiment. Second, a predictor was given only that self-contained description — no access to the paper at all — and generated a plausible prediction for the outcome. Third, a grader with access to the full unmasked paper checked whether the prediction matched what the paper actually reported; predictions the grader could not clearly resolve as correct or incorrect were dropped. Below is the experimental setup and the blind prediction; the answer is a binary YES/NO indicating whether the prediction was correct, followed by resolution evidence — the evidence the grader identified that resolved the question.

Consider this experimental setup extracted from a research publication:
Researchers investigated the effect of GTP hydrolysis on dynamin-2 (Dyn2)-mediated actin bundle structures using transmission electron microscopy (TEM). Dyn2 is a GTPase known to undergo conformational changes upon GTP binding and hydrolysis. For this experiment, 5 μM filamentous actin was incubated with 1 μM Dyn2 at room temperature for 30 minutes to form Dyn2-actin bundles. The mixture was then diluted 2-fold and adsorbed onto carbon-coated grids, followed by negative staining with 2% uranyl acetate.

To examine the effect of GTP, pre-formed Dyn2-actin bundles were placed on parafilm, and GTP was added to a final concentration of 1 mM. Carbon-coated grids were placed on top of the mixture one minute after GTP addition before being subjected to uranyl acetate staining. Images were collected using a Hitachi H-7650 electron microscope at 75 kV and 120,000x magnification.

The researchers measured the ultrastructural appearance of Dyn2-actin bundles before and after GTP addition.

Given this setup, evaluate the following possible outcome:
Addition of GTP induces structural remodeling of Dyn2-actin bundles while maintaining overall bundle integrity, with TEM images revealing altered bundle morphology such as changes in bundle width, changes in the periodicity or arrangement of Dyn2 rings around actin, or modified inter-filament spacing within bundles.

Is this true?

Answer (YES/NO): NO